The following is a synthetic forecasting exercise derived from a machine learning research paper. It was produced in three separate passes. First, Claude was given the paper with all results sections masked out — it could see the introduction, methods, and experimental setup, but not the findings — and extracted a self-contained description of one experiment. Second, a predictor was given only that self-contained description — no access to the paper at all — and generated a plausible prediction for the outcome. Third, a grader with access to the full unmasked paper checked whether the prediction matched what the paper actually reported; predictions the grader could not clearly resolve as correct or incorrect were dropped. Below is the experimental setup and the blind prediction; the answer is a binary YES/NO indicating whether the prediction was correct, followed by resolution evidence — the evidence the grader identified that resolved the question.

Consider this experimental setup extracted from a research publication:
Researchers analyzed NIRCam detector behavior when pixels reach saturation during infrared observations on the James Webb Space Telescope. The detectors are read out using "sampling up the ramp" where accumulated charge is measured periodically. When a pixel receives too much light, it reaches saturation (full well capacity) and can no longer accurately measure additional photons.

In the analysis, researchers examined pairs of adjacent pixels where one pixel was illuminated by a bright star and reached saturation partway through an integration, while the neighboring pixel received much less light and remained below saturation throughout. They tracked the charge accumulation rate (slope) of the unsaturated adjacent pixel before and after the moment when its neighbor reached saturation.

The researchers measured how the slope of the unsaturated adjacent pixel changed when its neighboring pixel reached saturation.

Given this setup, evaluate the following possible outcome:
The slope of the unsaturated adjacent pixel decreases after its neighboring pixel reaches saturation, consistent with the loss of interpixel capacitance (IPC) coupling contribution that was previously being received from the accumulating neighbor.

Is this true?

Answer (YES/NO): NO